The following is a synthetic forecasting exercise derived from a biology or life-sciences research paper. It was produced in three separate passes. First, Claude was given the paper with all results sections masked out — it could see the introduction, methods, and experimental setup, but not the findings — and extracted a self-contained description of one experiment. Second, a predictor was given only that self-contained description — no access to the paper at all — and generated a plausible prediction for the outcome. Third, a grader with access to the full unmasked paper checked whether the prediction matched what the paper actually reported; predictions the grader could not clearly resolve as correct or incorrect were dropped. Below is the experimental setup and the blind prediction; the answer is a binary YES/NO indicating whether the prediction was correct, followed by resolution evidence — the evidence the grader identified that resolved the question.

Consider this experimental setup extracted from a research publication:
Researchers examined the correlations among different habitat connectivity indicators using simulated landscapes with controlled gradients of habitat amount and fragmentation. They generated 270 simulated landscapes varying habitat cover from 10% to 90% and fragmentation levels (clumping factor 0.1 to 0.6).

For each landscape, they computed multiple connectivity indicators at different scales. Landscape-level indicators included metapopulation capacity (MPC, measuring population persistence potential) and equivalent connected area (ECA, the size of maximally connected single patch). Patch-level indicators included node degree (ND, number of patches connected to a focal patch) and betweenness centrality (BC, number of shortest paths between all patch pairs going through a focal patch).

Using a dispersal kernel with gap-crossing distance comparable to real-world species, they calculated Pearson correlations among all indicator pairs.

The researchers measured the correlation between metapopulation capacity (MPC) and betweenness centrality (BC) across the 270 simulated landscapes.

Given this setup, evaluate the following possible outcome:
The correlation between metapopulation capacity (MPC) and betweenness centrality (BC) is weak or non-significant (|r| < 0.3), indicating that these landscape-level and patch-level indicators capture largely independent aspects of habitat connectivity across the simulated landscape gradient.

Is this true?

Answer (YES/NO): NO